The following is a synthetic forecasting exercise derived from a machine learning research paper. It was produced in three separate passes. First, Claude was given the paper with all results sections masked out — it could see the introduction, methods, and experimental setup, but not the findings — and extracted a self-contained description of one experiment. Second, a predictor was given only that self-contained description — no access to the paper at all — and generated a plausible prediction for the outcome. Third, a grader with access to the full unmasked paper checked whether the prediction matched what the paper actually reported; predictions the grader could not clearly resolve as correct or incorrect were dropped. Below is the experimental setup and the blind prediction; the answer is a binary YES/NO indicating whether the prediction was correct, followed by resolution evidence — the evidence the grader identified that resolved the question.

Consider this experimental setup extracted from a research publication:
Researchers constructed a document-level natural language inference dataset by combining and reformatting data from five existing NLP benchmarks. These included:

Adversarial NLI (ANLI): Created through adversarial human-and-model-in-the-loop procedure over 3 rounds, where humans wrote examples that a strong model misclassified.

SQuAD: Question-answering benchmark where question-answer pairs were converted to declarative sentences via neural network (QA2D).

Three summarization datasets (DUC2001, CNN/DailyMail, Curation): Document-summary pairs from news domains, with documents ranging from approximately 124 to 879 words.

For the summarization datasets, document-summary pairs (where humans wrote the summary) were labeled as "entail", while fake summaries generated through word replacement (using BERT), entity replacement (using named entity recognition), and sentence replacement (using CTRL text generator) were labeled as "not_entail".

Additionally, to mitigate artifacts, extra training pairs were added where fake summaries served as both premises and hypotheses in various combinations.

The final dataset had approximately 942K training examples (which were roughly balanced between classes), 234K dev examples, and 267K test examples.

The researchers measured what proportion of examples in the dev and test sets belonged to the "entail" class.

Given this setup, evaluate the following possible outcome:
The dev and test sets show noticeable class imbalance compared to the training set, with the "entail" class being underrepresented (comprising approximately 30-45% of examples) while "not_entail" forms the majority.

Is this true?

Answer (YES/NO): NO